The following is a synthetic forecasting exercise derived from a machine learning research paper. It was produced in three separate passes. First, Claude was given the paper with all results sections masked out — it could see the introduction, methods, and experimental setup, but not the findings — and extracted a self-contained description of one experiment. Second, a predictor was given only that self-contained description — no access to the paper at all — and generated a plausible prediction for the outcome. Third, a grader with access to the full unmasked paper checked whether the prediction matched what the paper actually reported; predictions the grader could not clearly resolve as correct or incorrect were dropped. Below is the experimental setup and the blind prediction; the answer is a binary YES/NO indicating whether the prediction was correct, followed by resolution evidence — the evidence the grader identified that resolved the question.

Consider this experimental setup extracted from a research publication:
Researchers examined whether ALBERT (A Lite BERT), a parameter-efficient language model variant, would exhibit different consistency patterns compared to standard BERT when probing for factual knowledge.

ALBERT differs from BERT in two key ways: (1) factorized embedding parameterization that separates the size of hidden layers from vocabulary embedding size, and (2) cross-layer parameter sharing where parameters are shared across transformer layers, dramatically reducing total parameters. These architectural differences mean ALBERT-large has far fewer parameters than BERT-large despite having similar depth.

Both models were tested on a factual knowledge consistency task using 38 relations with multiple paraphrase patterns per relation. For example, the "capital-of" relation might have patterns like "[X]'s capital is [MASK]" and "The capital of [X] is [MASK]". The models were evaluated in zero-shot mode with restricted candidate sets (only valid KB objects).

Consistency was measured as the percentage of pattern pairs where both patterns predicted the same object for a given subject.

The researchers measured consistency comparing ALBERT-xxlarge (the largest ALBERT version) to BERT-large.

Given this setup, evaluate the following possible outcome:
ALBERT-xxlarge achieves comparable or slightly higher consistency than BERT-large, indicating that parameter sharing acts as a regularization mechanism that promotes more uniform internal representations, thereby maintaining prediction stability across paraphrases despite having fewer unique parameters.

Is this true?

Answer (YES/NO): NO